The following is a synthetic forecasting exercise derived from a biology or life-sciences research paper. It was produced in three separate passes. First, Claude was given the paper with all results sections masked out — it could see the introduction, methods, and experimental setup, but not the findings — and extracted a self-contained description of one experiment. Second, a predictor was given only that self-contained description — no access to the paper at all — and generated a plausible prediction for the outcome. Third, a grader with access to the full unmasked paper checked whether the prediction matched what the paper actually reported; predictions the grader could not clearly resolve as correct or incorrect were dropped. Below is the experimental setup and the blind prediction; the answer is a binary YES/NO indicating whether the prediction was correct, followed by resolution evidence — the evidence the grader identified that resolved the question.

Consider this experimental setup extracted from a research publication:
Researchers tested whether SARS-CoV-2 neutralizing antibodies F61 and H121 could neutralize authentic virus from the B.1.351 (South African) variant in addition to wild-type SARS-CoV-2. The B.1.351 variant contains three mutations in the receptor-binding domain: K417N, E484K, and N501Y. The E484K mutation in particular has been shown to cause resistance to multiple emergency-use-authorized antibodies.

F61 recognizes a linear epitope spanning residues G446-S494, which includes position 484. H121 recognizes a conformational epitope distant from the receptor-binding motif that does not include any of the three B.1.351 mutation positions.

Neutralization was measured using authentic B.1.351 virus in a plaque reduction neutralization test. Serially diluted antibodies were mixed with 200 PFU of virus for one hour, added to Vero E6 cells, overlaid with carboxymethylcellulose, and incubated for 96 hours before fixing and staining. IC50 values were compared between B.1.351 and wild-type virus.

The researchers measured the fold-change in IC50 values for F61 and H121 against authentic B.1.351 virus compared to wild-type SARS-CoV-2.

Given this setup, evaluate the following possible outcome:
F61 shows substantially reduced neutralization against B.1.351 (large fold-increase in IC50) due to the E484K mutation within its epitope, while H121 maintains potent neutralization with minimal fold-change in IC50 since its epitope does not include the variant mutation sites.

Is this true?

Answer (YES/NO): NO